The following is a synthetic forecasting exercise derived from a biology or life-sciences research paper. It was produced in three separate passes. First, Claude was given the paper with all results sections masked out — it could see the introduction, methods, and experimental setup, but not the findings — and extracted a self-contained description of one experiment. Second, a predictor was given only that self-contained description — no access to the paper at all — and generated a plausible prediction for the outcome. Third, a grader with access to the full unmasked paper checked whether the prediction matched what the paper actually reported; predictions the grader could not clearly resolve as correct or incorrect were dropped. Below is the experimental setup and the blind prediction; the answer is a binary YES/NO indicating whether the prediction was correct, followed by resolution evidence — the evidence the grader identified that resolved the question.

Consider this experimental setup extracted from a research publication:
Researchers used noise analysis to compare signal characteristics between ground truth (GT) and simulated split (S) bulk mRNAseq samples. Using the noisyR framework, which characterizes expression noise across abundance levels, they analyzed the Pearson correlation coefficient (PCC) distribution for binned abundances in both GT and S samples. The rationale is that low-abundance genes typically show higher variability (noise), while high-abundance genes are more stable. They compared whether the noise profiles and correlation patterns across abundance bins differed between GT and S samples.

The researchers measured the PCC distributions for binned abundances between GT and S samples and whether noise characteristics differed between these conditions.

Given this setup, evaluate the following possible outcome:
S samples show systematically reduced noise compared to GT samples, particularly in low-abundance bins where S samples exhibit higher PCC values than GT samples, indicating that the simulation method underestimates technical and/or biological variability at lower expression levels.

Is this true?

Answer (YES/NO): NO